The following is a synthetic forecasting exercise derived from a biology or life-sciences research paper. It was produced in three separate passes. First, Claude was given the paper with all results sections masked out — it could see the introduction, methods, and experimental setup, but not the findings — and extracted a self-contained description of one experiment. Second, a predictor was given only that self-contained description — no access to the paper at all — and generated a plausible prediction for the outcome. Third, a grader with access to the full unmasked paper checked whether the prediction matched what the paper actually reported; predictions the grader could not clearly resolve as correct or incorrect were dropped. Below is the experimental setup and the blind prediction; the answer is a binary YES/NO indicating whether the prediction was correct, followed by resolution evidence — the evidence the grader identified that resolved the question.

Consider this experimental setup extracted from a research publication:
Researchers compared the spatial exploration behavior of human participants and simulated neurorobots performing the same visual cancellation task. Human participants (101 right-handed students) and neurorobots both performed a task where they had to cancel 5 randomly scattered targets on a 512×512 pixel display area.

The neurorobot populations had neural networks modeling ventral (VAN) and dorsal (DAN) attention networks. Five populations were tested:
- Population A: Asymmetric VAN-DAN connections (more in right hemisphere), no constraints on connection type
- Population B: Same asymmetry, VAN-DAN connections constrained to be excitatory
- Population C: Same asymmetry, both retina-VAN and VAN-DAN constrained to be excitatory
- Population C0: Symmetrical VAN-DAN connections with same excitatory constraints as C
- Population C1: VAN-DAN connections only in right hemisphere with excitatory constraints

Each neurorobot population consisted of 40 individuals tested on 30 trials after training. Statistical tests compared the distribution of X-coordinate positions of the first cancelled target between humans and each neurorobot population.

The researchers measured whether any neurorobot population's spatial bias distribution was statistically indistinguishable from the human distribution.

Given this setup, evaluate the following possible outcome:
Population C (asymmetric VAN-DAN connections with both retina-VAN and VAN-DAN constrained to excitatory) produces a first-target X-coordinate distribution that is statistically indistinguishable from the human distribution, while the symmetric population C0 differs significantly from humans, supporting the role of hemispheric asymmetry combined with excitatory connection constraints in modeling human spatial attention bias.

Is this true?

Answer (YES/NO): YES